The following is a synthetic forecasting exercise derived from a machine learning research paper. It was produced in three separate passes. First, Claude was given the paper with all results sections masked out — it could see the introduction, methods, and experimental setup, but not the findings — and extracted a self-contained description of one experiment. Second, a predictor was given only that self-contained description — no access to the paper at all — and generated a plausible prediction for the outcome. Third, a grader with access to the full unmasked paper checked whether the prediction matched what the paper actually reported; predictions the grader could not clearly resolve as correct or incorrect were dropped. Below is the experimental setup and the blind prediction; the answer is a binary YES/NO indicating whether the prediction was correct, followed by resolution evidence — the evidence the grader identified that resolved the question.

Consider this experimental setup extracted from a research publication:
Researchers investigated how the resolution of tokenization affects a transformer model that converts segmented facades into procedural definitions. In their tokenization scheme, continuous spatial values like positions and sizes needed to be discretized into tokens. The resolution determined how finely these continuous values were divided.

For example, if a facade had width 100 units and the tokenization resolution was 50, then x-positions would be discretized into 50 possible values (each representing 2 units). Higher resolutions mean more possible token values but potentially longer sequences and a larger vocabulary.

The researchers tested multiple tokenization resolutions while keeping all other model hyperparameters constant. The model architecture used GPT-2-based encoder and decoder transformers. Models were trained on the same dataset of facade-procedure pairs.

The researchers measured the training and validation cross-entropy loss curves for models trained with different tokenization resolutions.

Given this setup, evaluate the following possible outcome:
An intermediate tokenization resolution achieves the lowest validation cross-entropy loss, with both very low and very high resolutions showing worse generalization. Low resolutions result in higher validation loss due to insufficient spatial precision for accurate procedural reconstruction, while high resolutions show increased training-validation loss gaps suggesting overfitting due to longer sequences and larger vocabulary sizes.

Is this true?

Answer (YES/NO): NO